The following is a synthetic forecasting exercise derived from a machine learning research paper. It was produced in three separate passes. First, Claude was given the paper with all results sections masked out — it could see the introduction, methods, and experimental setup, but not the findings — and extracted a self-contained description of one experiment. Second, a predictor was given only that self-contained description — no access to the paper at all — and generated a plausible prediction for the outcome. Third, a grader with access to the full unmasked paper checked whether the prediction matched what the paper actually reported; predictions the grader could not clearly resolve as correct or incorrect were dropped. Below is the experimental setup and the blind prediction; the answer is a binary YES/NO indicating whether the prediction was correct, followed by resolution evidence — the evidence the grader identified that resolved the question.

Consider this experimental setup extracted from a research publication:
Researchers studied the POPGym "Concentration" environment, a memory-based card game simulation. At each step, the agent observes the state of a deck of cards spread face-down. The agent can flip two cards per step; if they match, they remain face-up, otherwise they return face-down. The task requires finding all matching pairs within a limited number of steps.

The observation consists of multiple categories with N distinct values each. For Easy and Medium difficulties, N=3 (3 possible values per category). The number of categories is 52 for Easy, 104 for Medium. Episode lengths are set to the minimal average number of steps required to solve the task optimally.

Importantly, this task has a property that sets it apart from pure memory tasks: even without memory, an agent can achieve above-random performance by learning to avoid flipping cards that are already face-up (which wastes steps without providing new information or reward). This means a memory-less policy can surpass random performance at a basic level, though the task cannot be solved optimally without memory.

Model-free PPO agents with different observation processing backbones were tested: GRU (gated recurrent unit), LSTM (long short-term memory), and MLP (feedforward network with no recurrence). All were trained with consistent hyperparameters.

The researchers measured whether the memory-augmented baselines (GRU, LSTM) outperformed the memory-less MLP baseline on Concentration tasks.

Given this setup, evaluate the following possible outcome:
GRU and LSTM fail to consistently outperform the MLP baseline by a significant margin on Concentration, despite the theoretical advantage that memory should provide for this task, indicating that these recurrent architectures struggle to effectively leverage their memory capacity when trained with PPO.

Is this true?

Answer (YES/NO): YES